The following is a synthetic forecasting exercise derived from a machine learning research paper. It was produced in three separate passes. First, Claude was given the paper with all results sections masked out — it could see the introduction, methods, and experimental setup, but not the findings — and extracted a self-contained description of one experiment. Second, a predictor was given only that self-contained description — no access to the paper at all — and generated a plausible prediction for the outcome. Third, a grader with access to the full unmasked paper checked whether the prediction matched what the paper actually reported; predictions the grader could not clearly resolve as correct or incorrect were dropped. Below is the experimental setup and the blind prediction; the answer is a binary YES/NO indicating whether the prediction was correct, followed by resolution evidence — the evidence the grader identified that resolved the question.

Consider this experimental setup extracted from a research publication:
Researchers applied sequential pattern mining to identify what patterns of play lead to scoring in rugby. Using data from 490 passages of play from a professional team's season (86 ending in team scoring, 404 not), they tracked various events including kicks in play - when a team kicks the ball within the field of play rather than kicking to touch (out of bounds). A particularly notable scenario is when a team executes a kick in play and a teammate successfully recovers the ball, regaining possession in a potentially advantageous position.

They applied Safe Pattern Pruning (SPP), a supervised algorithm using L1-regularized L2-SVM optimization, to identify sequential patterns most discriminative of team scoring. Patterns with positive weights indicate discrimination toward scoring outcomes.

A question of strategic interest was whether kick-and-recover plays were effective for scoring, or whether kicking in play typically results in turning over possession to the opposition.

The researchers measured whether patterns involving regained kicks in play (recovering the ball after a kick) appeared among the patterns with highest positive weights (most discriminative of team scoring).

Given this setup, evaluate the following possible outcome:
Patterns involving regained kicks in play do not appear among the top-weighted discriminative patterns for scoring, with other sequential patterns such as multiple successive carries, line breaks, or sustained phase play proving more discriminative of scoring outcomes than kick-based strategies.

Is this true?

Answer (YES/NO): NO